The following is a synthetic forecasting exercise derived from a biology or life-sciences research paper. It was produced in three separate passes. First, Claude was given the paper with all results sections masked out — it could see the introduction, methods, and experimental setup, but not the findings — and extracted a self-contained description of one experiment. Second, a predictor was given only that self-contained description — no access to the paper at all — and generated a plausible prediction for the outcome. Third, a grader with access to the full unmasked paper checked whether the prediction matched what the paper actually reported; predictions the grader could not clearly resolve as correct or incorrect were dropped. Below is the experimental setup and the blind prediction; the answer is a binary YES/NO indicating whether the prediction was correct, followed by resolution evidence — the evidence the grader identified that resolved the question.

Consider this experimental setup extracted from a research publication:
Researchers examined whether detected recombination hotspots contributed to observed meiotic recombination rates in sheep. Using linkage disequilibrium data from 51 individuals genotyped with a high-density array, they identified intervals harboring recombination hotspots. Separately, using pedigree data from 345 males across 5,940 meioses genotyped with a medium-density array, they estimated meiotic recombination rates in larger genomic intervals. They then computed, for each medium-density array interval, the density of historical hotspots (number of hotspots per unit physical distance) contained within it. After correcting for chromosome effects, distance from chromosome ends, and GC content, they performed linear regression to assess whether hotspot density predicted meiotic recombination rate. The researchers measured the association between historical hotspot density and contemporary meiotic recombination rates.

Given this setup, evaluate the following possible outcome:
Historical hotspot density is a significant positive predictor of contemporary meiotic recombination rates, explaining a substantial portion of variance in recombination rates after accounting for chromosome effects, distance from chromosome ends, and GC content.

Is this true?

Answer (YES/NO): NO